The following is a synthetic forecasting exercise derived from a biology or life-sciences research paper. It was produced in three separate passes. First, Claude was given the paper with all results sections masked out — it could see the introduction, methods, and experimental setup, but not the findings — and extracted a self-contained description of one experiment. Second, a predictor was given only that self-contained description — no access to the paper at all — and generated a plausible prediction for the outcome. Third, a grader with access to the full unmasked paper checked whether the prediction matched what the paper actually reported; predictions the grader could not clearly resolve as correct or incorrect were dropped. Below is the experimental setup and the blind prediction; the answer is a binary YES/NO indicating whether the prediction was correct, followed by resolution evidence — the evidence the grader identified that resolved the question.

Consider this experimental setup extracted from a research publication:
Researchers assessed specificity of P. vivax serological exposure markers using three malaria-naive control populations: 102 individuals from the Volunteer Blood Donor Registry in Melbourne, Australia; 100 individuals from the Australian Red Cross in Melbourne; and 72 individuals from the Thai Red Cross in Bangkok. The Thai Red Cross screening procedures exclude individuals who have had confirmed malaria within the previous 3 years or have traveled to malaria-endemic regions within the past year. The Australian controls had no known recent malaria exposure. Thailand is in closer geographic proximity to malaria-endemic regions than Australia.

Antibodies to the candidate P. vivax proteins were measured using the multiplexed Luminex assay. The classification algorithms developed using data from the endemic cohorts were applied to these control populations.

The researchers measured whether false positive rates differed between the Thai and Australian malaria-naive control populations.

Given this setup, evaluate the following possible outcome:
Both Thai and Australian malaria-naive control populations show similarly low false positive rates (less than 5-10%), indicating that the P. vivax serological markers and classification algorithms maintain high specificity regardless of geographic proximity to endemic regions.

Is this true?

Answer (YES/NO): YES